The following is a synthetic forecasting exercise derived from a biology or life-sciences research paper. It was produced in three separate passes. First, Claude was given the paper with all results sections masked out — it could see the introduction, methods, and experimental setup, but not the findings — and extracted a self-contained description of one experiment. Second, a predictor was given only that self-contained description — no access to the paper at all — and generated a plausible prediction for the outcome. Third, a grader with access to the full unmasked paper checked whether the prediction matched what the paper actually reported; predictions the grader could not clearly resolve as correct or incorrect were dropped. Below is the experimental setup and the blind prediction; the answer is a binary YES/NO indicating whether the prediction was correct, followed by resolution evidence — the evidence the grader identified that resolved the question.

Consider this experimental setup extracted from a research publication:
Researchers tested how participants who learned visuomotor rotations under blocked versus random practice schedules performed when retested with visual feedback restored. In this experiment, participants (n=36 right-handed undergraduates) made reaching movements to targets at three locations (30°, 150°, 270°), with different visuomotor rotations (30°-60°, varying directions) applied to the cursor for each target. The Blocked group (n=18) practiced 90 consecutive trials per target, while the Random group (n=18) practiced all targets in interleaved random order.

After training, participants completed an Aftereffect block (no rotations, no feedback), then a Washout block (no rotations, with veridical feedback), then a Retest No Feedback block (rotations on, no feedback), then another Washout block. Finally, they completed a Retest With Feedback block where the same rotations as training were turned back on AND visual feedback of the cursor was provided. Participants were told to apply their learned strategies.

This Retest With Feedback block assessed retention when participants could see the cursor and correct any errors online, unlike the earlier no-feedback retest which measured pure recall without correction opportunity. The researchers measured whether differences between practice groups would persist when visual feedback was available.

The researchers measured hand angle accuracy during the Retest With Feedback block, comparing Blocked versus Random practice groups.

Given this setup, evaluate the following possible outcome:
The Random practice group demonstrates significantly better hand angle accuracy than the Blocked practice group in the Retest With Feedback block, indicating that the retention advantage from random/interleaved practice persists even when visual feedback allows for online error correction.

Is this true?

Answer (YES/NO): NO